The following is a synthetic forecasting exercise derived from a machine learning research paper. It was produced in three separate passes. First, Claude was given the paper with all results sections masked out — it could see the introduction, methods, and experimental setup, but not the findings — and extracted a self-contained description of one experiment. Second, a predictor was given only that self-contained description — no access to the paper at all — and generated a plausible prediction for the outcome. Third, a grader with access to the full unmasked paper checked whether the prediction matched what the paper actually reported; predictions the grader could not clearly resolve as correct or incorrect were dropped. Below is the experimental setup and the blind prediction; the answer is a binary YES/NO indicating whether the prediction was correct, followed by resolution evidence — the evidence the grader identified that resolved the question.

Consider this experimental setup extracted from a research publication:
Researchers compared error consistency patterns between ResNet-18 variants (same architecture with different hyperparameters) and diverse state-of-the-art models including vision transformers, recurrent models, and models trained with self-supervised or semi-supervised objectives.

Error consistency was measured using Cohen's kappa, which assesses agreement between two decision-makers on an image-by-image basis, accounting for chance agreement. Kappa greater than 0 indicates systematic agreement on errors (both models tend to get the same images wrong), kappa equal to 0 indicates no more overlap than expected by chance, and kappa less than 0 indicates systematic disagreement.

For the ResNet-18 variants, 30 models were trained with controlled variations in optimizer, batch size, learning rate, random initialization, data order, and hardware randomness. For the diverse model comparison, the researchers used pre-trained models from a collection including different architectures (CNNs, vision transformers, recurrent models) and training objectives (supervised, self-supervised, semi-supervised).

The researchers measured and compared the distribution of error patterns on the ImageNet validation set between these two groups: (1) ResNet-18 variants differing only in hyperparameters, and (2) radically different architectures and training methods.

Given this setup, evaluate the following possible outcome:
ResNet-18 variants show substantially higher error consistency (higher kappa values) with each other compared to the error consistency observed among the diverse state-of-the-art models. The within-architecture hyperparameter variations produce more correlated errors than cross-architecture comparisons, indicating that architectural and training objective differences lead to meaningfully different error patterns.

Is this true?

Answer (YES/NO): NO